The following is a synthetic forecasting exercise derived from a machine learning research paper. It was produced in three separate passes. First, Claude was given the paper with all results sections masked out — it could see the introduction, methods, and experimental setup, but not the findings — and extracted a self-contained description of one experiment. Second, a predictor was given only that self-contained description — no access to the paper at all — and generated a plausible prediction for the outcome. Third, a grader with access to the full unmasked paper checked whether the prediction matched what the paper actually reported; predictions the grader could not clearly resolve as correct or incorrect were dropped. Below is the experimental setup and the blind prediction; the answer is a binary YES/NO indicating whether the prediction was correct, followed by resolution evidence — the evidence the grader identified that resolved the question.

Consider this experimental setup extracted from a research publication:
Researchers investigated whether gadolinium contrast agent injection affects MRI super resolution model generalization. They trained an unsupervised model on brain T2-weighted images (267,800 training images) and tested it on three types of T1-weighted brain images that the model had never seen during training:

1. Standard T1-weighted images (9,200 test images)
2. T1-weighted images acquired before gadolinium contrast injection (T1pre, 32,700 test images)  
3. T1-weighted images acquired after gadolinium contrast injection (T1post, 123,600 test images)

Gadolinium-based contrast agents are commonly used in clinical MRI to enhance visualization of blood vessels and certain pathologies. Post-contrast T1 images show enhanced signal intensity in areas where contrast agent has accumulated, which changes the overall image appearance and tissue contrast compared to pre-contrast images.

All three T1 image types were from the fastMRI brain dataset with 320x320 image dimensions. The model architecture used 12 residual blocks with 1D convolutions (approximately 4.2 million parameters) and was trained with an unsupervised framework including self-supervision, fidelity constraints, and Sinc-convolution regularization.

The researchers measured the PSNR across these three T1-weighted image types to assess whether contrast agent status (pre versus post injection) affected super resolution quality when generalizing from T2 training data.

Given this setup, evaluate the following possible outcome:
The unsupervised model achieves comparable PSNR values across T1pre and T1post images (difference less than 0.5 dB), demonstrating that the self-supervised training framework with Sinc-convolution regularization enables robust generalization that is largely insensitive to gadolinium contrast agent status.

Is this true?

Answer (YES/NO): NO